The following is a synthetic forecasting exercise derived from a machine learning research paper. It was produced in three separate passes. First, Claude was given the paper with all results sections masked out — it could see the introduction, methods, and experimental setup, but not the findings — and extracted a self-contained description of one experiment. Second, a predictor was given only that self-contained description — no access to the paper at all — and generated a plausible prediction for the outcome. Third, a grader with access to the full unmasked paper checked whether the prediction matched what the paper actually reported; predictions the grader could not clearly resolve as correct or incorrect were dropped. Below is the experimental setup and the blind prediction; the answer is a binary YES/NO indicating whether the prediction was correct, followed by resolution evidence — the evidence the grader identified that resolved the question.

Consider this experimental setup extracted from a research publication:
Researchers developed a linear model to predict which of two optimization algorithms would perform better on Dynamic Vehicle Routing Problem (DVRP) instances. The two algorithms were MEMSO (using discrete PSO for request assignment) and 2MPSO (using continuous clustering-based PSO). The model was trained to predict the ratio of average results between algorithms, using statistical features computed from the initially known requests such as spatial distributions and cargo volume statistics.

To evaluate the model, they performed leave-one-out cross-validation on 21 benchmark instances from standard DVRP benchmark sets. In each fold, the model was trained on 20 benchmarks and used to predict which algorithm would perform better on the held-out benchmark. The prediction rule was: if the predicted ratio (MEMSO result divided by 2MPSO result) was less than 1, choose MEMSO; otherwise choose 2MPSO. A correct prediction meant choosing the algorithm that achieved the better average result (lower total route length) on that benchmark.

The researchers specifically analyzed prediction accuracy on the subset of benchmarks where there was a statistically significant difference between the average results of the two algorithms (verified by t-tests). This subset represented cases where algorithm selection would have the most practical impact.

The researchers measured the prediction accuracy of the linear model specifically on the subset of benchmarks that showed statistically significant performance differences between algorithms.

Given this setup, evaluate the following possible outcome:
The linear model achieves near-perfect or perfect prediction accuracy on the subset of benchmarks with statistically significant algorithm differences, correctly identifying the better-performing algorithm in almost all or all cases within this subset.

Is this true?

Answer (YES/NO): NO